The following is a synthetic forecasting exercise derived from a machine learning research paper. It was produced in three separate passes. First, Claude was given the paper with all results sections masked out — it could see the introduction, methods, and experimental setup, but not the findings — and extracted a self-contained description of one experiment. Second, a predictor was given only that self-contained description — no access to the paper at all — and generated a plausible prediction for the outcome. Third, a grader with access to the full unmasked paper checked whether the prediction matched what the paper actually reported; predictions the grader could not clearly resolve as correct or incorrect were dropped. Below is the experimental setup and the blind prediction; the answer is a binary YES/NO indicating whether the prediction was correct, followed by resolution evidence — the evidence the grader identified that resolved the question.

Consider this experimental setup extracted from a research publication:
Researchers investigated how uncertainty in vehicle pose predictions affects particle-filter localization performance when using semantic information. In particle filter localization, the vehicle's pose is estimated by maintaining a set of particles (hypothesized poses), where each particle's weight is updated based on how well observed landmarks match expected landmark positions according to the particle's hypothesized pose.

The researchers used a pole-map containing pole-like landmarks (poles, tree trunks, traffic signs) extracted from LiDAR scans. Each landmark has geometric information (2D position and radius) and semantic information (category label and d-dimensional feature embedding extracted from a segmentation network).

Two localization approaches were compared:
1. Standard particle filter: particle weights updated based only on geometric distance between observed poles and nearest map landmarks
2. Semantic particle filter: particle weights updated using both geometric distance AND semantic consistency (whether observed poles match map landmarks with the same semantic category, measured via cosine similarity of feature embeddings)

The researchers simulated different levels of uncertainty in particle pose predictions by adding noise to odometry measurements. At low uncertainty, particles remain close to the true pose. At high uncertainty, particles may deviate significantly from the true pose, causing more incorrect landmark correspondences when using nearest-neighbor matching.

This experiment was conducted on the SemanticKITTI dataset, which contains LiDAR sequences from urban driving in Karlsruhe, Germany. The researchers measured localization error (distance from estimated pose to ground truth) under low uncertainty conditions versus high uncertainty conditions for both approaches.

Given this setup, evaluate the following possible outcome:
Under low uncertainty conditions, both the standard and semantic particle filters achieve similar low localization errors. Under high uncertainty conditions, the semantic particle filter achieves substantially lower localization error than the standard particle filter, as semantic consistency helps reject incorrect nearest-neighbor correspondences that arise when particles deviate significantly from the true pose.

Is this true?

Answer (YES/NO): YES